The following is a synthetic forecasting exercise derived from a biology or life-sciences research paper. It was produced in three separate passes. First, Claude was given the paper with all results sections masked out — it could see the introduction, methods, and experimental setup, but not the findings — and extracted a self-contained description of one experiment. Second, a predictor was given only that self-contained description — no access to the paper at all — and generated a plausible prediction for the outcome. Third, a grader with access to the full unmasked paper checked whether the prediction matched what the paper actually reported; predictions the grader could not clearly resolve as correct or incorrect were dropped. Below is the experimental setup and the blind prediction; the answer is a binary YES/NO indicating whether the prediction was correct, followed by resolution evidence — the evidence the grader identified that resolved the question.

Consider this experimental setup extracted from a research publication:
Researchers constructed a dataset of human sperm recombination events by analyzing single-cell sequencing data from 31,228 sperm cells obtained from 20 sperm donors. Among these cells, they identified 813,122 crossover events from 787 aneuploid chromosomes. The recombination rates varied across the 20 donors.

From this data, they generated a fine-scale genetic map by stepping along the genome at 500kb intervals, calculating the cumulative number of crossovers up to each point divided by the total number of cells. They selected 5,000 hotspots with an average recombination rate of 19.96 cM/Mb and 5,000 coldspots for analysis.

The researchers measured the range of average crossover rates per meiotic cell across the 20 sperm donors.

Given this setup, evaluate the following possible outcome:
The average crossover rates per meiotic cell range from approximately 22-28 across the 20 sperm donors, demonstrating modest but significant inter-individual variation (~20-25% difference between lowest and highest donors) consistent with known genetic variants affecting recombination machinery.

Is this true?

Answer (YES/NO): YES